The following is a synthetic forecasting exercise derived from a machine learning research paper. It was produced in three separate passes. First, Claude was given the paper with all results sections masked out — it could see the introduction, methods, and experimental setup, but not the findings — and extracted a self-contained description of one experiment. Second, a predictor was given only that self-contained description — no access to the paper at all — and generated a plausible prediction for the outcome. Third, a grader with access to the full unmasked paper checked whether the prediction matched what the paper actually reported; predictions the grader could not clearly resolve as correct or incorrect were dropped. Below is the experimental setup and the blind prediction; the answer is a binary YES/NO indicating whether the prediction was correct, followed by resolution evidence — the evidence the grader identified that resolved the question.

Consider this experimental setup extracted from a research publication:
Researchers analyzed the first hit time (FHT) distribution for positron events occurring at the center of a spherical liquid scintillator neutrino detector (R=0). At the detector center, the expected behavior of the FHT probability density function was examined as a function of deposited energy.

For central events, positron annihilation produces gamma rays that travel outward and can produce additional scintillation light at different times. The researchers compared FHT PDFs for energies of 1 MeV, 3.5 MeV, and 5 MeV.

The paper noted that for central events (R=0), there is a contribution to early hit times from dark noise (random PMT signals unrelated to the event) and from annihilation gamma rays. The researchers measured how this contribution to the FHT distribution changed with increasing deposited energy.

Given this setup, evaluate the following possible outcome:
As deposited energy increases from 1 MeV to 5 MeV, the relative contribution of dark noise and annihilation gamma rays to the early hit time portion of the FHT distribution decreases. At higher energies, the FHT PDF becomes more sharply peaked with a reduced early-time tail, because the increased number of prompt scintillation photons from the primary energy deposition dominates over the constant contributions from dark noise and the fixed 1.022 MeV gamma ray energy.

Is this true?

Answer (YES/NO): NO